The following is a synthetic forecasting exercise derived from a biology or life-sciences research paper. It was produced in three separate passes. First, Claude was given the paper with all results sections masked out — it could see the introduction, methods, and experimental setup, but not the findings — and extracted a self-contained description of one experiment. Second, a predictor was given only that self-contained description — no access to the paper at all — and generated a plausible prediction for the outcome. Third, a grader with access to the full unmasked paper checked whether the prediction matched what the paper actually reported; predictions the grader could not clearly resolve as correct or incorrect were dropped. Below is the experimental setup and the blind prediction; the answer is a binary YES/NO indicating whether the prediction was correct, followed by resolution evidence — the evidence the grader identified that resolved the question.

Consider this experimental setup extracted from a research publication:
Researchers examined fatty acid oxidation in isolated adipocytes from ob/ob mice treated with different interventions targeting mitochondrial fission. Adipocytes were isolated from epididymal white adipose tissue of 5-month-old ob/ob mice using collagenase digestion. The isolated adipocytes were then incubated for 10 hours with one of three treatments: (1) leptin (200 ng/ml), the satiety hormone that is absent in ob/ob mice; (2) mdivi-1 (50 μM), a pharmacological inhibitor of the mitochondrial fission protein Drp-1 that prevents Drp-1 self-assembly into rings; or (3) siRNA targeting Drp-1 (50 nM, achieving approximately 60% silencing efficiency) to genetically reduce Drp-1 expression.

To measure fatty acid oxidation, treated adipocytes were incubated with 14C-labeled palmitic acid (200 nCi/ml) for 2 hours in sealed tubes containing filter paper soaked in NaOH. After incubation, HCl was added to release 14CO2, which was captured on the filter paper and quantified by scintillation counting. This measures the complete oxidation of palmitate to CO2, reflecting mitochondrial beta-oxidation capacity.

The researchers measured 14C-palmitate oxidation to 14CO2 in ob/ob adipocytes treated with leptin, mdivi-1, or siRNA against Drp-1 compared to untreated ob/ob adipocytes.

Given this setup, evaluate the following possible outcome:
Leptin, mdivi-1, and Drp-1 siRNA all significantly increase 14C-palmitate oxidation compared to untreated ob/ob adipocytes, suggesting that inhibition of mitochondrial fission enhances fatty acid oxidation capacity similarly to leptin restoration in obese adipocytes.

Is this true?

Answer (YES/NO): YES